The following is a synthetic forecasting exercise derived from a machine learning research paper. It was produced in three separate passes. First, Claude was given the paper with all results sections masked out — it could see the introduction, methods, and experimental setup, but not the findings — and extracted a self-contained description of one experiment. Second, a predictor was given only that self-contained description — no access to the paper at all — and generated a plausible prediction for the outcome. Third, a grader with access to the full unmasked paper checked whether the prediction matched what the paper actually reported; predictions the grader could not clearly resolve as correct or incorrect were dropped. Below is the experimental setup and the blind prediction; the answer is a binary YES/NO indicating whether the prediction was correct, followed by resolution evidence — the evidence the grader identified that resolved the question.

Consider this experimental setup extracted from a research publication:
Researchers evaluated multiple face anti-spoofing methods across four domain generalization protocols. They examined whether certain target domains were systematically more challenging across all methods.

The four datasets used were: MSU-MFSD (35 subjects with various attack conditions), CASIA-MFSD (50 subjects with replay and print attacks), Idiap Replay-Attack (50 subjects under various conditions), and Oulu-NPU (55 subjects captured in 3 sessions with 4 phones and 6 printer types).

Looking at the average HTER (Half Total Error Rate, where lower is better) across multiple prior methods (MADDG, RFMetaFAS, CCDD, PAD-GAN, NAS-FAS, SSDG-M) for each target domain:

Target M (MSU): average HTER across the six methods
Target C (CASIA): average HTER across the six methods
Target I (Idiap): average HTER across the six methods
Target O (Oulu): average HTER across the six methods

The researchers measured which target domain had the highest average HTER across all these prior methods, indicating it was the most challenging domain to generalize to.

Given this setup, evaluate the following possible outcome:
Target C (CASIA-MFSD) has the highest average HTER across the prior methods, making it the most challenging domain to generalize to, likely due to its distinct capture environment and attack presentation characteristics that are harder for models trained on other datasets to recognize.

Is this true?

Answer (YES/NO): NO